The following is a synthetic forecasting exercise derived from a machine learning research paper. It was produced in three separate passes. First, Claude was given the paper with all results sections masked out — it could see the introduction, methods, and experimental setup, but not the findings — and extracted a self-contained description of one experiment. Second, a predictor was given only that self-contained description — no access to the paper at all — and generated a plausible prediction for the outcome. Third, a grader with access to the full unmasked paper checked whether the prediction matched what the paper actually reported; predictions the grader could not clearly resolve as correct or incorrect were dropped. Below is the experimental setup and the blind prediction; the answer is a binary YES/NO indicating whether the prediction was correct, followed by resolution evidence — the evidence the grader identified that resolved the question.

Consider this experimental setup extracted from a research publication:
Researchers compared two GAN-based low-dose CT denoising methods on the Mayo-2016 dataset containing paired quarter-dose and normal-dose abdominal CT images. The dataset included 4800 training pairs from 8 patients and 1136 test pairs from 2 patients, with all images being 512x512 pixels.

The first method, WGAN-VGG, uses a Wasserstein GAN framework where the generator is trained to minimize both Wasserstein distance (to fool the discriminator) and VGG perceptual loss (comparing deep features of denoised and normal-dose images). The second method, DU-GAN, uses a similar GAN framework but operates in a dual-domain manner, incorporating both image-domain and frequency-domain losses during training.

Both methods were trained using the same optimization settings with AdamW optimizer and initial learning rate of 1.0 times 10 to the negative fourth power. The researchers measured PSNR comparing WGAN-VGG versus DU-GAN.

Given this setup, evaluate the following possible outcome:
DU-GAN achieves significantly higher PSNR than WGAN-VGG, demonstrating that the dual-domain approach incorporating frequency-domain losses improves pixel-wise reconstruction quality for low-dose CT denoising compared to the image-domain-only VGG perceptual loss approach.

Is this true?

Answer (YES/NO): NO